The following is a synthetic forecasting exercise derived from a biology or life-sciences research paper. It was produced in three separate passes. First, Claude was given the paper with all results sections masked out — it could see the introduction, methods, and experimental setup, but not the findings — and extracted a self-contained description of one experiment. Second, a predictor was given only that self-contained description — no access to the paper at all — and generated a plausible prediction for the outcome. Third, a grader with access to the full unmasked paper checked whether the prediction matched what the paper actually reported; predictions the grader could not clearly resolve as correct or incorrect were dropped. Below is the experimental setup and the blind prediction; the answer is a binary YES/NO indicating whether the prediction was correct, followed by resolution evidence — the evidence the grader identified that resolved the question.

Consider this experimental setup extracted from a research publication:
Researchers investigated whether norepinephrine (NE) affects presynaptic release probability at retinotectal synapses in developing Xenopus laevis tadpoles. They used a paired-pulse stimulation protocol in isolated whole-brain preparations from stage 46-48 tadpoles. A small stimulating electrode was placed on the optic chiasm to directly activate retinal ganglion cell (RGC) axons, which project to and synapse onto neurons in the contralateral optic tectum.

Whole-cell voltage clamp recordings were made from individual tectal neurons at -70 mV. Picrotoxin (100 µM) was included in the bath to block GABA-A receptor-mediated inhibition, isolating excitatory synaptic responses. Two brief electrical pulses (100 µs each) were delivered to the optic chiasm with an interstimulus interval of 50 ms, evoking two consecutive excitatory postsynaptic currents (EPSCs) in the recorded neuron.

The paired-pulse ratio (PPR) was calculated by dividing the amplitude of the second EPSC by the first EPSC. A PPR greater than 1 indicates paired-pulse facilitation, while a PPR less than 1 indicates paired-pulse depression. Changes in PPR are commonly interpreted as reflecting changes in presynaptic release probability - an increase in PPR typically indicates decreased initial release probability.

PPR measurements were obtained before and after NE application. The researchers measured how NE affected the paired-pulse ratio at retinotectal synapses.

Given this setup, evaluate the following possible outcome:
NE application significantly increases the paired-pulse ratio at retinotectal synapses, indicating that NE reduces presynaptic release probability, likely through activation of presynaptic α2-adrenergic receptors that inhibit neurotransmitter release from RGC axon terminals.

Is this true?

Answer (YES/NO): NO